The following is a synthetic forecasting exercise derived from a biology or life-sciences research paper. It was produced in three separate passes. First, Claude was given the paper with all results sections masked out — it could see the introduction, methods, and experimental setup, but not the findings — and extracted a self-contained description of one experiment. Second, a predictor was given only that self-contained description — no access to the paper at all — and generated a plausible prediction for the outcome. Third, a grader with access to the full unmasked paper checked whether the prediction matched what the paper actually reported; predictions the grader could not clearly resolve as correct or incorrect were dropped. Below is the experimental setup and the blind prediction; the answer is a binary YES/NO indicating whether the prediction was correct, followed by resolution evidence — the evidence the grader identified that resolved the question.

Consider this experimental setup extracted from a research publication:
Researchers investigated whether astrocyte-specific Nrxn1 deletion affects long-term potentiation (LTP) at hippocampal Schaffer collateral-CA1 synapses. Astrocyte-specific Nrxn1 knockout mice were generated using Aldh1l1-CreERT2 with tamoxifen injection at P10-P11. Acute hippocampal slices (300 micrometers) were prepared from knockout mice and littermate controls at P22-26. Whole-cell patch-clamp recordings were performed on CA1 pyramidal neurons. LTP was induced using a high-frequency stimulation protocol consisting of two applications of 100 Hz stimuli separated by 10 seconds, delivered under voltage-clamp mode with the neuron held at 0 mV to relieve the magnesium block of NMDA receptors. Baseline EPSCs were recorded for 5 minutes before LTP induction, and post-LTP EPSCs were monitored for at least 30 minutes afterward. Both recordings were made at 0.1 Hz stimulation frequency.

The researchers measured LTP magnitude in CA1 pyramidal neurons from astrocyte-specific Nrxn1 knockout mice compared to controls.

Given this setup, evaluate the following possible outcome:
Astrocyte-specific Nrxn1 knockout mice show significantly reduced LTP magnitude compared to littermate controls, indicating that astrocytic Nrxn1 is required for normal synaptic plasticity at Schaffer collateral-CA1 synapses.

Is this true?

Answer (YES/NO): YES